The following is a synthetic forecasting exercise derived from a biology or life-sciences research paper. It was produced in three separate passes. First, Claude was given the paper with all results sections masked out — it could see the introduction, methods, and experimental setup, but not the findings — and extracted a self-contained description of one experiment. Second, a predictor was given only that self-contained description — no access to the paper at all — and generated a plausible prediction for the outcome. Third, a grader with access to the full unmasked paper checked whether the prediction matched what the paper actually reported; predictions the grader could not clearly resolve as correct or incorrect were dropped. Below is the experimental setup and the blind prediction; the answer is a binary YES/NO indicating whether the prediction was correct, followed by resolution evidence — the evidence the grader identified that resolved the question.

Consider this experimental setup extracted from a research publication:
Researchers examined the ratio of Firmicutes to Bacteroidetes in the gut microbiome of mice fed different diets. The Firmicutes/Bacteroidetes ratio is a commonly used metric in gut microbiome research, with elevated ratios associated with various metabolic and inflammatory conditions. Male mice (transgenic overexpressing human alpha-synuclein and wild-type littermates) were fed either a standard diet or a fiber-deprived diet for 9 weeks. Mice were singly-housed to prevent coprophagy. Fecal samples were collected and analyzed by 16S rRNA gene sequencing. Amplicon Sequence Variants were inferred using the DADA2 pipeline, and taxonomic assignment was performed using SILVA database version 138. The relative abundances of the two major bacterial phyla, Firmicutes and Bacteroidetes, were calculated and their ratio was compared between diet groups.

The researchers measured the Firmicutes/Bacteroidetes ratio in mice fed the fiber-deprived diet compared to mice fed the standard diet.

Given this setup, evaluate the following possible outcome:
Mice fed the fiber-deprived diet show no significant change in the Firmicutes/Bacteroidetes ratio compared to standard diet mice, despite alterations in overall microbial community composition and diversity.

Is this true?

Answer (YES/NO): NO